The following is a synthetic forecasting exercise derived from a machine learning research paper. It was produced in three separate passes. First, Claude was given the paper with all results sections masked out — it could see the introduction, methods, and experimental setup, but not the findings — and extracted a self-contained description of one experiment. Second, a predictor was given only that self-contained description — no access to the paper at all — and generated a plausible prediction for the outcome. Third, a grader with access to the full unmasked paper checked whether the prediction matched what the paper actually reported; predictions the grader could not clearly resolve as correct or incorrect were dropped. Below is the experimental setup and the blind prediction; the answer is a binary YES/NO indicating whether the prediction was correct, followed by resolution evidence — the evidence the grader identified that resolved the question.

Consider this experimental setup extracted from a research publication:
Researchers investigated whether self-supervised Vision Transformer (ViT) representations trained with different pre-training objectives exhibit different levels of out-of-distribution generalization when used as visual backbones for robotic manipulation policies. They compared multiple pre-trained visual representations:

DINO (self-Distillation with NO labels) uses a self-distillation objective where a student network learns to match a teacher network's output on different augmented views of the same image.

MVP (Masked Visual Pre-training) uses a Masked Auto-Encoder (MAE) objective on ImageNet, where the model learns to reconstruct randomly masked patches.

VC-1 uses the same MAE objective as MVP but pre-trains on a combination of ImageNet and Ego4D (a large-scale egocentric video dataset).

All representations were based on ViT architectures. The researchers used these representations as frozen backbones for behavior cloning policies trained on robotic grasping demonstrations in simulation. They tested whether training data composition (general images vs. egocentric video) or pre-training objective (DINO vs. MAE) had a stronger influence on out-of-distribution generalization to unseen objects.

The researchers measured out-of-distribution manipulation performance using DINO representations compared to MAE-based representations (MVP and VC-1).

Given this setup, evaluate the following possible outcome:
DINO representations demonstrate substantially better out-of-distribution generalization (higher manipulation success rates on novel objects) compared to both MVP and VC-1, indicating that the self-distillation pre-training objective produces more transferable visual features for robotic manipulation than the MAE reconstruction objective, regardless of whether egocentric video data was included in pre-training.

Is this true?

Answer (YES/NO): YES